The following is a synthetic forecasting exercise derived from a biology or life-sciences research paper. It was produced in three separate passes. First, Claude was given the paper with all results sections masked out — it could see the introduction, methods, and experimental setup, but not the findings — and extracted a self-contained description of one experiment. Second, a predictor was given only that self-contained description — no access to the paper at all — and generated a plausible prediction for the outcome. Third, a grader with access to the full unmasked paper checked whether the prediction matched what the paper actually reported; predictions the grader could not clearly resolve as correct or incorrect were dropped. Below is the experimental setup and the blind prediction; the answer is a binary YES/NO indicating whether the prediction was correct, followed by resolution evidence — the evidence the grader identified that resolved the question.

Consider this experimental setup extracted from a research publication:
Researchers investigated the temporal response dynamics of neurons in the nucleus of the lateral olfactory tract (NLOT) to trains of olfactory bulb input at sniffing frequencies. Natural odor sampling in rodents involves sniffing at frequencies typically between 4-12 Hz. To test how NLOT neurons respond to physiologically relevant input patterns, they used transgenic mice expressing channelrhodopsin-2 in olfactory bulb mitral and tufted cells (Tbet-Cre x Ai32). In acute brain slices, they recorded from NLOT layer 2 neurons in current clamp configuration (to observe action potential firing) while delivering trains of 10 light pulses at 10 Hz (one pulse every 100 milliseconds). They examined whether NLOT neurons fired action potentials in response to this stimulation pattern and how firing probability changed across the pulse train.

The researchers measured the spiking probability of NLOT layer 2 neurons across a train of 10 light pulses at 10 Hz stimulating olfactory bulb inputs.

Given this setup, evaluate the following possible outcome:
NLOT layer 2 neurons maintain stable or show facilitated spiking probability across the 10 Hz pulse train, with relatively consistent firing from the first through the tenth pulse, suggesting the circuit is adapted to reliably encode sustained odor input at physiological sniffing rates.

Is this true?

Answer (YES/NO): NO